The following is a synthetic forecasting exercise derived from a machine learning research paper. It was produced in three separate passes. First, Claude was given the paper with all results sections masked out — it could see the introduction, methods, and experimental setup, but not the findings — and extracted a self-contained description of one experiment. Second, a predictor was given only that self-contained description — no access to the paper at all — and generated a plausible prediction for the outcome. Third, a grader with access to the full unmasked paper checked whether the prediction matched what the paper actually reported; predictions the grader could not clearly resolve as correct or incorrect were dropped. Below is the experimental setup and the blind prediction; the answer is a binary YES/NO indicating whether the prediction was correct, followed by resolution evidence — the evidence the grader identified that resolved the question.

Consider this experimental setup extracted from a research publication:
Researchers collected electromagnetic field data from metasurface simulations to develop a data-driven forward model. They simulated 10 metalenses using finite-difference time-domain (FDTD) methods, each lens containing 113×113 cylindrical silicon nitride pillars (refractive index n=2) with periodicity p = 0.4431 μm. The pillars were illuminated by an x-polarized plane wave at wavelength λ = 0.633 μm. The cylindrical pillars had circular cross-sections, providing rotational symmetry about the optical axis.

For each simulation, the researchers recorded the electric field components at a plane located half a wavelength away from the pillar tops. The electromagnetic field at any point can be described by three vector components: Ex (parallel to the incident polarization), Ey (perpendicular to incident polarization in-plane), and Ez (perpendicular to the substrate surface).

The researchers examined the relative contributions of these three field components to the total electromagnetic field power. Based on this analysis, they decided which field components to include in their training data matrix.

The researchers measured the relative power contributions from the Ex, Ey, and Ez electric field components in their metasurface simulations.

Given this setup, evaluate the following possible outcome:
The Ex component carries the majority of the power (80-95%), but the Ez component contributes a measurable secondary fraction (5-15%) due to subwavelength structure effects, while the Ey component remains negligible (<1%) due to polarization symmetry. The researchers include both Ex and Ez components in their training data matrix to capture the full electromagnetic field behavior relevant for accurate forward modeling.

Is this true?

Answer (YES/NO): NO